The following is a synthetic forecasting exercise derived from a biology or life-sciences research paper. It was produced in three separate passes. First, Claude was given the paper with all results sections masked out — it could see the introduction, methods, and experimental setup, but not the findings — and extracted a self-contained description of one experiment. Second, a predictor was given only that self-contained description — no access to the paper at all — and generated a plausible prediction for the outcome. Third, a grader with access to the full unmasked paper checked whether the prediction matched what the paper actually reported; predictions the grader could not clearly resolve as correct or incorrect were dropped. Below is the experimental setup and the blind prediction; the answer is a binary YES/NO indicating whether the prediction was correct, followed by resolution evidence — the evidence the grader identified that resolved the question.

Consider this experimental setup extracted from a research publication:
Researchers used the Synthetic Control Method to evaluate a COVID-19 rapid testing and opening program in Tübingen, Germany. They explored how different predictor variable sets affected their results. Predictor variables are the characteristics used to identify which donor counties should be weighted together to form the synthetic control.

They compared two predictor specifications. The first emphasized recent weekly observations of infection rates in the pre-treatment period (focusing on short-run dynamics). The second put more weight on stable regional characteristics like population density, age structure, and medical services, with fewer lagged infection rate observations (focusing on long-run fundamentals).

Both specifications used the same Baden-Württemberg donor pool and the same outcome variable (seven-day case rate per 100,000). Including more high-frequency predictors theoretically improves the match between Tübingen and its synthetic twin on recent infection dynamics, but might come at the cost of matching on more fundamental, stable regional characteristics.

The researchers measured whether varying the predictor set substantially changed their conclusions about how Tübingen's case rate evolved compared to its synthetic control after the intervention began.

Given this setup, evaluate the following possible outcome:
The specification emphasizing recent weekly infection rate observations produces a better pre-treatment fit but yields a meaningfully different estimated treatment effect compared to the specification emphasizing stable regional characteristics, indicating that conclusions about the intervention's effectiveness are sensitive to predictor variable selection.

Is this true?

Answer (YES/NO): NO